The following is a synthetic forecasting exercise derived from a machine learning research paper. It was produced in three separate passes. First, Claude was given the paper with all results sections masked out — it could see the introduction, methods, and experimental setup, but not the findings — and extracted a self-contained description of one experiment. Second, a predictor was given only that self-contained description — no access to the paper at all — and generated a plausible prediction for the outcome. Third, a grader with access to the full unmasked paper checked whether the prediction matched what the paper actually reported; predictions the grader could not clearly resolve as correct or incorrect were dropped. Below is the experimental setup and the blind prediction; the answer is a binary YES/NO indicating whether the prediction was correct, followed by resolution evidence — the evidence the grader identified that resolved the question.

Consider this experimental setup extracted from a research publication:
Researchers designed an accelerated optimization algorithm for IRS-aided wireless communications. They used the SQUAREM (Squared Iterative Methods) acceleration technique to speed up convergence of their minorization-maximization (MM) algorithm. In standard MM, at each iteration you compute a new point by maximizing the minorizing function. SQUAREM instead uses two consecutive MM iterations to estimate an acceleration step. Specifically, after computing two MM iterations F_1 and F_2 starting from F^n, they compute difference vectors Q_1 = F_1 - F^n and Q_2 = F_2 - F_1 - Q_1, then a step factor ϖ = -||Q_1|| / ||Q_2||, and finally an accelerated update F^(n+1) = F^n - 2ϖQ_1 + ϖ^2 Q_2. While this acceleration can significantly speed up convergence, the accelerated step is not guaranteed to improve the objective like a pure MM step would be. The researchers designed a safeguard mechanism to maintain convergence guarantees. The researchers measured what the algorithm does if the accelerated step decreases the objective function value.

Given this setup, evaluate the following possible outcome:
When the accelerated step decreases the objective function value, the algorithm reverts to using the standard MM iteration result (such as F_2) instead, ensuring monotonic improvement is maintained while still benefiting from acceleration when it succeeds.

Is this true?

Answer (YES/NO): NO